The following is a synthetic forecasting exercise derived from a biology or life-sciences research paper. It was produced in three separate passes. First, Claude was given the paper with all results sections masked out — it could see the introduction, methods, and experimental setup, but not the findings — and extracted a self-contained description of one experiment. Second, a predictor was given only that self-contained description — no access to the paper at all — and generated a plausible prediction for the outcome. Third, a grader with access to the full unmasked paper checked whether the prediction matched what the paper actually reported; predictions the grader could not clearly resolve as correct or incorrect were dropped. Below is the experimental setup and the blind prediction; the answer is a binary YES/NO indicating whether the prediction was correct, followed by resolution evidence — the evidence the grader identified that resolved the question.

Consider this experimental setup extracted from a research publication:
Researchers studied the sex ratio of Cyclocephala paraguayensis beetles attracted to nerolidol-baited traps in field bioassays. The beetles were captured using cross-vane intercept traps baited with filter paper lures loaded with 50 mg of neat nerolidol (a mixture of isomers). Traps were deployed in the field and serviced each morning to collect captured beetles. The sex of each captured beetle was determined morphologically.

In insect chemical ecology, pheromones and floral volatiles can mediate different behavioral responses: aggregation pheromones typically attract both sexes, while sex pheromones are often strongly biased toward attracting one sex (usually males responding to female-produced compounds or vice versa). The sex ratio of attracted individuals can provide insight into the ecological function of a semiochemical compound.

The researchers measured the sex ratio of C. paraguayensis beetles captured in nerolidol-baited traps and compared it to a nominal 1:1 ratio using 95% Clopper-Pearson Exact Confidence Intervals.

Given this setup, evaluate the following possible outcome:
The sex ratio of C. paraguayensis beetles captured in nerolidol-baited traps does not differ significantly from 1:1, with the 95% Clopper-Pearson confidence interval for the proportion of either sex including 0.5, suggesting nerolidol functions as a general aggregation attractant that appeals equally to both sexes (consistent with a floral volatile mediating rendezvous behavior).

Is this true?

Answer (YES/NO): NO